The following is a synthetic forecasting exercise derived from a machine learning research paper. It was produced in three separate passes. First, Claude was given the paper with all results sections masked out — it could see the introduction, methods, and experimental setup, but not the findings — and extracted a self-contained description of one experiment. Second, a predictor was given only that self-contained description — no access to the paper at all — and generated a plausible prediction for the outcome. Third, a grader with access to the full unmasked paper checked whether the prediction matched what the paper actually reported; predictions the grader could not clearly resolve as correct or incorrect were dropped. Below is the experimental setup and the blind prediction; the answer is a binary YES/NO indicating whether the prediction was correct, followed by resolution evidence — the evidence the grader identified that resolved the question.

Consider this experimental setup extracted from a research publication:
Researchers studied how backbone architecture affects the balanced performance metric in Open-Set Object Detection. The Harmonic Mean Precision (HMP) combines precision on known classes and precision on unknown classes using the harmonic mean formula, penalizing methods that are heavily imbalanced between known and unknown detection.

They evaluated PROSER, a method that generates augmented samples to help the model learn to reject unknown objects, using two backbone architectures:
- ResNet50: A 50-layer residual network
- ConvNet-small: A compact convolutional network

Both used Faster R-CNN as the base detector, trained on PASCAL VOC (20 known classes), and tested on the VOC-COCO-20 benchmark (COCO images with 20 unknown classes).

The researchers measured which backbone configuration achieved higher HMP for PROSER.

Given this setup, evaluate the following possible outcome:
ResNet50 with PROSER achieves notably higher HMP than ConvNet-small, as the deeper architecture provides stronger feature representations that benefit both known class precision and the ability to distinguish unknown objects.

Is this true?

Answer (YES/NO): NO